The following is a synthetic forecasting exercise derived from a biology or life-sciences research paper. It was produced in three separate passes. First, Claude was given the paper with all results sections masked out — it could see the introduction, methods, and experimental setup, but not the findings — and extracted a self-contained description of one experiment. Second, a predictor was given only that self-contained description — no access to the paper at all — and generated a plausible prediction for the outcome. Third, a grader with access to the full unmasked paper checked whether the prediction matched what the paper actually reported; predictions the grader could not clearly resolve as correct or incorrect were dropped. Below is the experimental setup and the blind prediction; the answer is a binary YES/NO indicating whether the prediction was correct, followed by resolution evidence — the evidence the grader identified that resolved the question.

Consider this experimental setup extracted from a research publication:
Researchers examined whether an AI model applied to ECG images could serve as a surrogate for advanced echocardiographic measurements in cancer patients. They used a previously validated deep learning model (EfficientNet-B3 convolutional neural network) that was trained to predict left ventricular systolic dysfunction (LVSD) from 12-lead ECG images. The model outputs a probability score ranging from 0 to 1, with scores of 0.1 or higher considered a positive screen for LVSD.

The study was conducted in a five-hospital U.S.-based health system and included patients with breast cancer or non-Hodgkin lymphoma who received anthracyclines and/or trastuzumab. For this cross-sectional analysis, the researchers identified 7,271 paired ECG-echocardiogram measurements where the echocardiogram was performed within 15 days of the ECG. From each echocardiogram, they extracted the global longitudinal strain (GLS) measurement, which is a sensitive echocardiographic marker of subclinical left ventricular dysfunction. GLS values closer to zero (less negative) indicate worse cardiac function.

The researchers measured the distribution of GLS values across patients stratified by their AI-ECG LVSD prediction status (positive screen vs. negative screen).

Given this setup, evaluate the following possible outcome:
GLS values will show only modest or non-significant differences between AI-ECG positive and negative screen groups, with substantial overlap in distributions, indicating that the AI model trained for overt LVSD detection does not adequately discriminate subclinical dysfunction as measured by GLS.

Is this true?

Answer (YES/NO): NO